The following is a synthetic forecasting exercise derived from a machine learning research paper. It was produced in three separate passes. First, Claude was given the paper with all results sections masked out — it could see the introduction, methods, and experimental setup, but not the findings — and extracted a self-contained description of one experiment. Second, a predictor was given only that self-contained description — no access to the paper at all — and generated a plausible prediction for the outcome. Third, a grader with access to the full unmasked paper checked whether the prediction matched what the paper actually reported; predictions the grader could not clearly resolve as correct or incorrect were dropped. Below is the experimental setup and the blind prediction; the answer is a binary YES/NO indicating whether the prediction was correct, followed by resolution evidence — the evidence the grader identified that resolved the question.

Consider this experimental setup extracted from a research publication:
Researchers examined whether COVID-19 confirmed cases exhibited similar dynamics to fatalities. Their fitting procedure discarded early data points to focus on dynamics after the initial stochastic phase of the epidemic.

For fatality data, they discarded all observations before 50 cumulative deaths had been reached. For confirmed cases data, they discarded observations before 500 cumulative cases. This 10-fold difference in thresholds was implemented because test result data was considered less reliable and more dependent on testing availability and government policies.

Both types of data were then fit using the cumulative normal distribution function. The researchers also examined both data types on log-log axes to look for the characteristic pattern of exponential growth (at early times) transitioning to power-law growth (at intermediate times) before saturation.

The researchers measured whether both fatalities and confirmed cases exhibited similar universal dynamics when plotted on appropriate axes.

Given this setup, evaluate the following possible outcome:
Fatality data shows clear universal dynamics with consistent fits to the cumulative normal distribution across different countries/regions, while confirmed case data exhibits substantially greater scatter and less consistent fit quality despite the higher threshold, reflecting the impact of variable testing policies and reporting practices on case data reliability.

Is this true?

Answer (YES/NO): NO